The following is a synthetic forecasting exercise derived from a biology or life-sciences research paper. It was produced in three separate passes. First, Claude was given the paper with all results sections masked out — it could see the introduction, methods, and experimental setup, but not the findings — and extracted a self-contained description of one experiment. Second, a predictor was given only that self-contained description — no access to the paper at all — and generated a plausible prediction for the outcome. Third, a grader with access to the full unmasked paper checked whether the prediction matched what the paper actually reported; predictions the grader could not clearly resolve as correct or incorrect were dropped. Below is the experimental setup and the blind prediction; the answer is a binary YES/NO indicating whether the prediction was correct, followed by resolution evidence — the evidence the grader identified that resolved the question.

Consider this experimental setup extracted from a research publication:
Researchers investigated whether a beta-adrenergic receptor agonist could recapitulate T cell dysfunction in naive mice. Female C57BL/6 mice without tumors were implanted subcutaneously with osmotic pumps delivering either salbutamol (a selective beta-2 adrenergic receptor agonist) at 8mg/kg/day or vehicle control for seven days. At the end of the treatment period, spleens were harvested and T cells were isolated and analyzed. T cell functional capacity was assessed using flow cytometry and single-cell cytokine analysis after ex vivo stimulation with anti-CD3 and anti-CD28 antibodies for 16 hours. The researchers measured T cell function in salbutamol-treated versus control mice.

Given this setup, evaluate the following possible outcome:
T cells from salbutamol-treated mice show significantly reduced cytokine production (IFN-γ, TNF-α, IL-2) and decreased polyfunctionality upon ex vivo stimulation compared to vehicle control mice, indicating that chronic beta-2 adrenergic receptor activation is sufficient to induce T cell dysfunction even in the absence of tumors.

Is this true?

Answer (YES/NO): YES